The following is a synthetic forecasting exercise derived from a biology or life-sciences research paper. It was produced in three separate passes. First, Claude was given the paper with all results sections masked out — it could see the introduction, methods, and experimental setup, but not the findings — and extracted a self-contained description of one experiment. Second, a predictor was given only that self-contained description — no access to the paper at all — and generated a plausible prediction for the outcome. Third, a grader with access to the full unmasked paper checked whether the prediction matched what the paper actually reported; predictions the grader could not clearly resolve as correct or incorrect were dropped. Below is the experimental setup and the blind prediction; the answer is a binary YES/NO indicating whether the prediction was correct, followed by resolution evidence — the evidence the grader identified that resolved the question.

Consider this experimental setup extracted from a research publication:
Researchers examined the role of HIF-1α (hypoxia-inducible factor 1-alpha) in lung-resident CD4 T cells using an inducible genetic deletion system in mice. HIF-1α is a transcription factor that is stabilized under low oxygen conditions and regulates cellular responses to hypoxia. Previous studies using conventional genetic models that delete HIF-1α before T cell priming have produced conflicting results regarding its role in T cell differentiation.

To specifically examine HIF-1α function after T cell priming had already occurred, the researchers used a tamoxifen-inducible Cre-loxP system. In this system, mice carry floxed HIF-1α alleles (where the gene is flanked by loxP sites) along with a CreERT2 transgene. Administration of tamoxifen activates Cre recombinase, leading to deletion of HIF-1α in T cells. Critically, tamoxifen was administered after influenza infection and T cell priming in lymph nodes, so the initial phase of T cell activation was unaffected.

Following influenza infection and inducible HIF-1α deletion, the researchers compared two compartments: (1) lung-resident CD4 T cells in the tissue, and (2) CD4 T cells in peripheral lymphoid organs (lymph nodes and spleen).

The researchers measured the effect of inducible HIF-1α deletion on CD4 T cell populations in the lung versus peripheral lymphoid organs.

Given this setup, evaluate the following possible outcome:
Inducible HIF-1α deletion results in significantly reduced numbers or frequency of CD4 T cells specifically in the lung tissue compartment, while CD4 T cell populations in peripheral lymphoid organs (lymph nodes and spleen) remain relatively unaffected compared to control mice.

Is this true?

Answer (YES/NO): YES